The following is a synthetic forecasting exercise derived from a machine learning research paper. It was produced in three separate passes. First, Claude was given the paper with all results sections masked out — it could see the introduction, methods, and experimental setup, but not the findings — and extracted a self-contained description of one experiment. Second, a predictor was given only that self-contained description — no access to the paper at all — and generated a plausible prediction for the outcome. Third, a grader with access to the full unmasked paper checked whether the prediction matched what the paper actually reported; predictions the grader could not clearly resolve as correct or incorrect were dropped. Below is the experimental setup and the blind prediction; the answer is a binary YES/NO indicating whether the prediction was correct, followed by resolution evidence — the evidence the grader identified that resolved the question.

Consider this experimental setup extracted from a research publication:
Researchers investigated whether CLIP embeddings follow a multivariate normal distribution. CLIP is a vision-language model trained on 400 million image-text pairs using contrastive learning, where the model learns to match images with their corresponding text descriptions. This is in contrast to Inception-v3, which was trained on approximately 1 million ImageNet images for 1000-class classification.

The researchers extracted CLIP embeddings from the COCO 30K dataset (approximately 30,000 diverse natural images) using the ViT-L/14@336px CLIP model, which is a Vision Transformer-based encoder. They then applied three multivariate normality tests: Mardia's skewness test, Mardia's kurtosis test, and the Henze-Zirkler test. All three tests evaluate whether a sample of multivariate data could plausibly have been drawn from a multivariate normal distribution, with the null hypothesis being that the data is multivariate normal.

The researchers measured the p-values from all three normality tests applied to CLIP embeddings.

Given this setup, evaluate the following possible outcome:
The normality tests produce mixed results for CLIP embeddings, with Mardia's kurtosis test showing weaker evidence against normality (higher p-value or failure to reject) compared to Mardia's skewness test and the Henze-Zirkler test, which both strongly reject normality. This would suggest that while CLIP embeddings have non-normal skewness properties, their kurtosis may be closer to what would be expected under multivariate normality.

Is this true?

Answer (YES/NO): NO